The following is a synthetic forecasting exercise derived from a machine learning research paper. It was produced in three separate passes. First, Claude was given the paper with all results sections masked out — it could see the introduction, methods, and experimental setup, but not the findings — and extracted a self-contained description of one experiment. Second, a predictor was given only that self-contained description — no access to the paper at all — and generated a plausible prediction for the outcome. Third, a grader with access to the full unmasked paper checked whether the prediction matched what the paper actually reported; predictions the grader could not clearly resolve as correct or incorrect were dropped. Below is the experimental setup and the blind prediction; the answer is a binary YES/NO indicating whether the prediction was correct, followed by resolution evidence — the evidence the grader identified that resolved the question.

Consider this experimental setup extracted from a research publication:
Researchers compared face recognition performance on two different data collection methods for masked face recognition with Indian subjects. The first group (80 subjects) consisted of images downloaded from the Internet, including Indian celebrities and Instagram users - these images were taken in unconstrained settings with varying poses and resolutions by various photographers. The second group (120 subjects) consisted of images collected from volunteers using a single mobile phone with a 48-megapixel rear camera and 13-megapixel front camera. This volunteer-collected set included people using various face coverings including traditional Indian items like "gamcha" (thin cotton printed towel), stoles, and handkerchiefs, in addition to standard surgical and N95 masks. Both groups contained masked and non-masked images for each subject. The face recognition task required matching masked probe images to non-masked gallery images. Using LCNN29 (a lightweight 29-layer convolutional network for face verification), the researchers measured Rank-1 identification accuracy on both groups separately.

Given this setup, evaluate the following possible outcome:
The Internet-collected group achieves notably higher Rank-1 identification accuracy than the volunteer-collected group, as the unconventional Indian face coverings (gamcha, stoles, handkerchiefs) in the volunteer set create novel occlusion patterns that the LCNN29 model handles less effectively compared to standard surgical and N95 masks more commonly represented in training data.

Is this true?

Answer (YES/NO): NO